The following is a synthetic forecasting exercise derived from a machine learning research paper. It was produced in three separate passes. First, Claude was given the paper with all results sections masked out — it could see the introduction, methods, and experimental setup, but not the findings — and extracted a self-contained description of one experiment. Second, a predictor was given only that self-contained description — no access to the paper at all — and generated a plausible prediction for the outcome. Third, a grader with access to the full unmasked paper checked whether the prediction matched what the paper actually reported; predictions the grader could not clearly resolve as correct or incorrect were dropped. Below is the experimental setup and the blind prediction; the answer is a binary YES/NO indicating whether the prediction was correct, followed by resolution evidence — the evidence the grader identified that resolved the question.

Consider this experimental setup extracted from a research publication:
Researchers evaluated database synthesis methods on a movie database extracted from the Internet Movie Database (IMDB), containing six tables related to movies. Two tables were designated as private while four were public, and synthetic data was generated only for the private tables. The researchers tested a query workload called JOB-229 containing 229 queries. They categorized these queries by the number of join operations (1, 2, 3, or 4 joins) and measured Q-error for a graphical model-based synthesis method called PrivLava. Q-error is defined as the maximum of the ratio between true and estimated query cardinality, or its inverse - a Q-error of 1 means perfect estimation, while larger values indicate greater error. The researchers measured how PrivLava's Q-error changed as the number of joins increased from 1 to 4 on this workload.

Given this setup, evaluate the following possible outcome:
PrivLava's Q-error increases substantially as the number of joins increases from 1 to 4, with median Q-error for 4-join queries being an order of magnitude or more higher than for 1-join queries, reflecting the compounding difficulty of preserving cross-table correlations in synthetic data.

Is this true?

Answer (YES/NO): YES